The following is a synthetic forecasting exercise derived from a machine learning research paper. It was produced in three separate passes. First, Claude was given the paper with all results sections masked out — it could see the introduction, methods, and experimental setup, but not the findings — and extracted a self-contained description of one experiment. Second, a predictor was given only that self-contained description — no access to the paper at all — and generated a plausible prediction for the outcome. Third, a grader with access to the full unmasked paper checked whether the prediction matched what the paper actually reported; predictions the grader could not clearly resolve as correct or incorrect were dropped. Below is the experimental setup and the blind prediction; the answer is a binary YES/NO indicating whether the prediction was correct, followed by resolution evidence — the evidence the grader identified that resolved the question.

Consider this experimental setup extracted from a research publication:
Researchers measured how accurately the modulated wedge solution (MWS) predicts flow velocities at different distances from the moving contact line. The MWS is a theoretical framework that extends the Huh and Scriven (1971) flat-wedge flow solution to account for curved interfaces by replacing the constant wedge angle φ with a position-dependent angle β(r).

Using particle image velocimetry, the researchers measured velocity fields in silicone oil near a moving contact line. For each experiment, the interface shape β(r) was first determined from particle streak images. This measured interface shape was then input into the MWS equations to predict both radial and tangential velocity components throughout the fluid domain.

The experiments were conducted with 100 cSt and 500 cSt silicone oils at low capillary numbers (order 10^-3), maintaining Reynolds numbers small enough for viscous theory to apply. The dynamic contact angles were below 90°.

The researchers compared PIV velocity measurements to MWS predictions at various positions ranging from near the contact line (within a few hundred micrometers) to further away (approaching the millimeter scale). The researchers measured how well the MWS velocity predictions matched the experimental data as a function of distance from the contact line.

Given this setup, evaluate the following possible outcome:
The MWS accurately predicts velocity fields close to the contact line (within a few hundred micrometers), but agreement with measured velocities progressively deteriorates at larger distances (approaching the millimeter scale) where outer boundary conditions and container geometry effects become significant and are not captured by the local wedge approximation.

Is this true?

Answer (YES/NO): NO